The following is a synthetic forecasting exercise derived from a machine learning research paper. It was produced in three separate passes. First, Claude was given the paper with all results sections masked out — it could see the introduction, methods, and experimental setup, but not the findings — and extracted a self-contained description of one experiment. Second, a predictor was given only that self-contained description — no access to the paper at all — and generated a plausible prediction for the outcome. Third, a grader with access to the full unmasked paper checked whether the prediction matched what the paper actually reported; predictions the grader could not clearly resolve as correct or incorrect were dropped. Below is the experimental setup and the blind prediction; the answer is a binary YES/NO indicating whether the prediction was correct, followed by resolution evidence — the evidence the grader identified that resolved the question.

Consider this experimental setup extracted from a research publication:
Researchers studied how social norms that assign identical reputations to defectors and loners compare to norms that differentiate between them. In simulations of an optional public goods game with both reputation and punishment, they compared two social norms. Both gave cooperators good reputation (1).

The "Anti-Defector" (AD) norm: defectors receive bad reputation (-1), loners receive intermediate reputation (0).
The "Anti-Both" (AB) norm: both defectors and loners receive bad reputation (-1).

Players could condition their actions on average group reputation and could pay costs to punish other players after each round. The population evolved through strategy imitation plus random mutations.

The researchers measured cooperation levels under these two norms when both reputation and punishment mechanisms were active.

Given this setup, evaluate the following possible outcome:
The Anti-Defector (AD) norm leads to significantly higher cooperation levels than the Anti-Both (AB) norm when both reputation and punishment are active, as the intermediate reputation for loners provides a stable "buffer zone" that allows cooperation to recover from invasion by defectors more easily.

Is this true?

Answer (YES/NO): YES